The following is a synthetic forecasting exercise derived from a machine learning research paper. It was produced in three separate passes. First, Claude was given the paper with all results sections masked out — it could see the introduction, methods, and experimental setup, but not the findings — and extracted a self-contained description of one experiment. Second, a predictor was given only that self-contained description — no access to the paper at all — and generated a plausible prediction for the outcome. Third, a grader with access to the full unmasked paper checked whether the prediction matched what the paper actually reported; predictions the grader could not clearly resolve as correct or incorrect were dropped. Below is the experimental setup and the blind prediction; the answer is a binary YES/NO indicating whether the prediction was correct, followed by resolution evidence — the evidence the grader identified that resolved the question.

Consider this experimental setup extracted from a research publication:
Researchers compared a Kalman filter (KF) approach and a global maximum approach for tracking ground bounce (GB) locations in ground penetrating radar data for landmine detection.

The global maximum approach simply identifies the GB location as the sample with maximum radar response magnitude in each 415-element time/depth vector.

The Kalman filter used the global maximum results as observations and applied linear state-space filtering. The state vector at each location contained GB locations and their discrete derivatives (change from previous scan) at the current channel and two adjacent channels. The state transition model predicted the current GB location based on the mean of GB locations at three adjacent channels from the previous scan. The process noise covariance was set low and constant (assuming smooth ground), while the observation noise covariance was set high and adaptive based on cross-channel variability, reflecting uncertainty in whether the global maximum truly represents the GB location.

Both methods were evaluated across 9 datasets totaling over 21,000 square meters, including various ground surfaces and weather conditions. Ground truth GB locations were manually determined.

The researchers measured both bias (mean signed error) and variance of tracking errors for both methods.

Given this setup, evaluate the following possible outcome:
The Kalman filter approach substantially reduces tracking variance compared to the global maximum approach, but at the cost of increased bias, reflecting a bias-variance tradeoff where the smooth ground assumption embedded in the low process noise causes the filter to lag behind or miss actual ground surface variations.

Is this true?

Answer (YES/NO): NO